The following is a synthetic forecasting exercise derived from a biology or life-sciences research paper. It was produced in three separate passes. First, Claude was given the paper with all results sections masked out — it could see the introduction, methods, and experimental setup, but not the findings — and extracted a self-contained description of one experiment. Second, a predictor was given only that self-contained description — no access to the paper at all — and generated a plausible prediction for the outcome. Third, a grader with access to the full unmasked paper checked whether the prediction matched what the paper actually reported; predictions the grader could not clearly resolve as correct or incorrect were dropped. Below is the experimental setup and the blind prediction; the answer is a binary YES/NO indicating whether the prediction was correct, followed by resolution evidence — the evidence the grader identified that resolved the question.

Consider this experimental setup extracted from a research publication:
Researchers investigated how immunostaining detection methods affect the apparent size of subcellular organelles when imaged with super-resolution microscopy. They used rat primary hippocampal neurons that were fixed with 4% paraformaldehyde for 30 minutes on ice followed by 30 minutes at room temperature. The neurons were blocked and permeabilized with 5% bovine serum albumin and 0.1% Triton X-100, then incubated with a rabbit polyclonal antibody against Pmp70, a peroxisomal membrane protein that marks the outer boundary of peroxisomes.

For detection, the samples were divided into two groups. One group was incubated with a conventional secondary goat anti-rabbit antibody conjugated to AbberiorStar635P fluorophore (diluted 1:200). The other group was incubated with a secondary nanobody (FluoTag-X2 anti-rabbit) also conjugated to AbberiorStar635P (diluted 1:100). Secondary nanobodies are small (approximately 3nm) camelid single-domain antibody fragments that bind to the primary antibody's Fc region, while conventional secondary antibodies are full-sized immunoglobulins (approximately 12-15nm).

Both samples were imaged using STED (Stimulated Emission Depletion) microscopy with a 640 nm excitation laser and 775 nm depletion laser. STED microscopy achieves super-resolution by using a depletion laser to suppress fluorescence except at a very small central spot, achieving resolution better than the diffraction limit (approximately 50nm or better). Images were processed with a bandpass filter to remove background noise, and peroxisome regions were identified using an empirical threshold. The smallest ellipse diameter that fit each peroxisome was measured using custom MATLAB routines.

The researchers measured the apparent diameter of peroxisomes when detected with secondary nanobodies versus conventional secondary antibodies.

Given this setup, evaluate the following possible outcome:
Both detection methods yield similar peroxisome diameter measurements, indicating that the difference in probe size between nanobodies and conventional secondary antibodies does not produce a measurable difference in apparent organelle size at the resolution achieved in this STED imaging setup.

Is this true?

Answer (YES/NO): NO